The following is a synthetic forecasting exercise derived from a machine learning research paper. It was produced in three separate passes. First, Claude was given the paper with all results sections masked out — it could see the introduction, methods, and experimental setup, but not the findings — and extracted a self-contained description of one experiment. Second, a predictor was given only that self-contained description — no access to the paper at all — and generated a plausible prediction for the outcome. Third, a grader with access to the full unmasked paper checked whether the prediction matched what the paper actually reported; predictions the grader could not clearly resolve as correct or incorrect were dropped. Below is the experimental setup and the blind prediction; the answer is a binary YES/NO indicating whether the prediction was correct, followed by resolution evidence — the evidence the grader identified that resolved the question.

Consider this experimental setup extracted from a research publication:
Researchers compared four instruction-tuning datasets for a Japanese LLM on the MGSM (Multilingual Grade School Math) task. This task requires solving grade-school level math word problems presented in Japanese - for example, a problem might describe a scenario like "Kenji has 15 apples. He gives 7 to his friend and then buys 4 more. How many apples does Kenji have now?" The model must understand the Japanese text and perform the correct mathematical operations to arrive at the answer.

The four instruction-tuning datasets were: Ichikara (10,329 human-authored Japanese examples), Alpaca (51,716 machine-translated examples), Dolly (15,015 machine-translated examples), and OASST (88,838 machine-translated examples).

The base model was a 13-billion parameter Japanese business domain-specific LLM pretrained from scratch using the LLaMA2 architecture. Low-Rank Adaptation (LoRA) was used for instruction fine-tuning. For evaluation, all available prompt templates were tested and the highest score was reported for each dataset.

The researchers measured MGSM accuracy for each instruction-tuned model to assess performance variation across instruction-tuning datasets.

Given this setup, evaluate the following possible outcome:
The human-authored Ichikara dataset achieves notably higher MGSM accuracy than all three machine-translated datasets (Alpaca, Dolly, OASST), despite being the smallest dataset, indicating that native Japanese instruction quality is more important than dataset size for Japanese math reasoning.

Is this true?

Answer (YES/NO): NO